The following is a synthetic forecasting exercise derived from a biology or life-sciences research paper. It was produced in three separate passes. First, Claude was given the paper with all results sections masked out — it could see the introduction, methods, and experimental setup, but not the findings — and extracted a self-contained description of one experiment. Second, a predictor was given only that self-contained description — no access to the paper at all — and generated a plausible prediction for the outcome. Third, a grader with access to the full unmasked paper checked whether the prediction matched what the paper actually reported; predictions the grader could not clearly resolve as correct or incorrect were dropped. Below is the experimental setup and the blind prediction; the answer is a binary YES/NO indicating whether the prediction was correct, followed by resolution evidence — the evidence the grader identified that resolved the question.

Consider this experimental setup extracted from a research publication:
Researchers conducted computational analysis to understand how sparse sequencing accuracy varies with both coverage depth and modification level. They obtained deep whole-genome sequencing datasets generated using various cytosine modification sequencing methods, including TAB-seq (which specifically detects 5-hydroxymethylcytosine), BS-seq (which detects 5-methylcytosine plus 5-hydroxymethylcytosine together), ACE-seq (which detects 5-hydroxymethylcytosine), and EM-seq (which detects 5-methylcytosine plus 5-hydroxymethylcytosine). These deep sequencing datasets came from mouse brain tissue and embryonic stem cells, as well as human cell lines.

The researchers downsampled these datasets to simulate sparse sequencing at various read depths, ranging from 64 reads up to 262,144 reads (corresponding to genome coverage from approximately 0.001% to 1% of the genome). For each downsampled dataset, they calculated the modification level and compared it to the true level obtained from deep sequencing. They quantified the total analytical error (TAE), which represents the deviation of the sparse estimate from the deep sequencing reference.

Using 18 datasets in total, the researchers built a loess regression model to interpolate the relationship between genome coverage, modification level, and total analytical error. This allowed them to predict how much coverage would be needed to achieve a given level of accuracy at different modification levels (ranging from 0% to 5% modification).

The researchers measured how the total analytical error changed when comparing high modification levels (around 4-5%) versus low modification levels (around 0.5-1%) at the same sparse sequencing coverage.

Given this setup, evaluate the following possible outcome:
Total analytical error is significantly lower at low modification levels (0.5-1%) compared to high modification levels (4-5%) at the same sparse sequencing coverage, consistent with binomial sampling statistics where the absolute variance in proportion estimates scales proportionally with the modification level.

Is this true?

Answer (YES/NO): NO